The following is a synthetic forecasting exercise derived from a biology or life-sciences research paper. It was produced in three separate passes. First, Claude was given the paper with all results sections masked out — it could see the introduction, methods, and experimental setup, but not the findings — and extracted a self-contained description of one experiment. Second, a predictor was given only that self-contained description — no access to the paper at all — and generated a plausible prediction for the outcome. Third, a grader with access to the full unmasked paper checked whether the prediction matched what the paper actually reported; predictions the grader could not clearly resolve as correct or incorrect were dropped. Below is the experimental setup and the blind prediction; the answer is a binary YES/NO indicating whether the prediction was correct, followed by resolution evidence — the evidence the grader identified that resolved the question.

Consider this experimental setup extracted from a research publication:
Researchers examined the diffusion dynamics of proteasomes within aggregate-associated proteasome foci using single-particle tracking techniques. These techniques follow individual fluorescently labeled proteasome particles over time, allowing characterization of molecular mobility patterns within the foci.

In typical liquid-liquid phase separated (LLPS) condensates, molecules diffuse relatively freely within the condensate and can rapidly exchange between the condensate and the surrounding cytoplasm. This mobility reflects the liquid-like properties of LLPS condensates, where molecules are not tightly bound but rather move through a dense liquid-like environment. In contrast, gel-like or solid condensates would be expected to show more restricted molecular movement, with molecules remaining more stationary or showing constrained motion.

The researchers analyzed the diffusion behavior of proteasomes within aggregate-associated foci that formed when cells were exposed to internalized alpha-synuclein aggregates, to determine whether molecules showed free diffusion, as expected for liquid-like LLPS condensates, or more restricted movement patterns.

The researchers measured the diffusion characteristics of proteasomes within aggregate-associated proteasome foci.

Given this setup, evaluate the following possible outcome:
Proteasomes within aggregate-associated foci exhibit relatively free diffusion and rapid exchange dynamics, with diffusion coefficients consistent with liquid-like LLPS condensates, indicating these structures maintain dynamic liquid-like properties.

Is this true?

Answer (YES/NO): NO